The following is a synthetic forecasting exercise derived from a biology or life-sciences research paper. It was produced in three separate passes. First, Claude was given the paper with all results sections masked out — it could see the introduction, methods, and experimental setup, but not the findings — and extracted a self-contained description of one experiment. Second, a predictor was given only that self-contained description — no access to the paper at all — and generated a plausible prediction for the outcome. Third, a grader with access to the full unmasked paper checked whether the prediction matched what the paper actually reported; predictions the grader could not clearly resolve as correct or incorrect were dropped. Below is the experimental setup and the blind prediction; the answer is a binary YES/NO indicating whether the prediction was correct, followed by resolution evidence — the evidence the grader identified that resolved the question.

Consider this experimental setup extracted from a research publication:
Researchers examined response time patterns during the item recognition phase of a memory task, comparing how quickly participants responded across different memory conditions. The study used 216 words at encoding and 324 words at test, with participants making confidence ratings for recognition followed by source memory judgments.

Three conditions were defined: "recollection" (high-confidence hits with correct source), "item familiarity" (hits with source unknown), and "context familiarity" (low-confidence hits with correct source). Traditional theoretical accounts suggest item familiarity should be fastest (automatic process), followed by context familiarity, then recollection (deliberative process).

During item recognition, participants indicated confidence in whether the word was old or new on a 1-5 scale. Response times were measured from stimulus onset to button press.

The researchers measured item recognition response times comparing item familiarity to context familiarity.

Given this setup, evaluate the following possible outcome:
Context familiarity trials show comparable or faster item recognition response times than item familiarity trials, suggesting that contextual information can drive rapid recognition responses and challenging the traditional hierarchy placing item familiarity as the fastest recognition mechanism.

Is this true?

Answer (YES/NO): NO